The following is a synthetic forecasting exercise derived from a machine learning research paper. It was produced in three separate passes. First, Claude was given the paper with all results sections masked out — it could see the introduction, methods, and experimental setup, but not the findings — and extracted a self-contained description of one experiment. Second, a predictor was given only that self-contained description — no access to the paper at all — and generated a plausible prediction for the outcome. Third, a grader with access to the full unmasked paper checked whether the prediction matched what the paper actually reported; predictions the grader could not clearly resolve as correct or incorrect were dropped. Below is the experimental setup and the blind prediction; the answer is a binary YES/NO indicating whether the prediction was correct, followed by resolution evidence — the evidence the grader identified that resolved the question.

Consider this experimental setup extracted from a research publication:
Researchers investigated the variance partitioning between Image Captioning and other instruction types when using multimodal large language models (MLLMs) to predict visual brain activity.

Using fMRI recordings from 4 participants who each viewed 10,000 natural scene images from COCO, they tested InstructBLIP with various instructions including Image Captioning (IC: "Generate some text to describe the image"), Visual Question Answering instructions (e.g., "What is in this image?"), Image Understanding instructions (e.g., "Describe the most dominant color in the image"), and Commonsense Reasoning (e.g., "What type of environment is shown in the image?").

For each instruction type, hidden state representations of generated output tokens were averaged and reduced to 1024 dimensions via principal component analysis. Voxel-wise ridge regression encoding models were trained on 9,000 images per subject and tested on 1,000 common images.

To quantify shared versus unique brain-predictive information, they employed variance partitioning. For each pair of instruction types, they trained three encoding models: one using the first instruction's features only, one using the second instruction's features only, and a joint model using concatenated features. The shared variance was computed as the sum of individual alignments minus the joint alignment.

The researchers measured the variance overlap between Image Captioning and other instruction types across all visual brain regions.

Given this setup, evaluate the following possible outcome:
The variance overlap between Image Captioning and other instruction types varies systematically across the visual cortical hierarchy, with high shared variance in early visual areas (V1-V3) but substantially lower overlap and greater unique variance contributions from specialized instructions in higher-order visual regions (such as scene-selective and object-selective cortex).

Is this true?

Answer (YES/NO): NO